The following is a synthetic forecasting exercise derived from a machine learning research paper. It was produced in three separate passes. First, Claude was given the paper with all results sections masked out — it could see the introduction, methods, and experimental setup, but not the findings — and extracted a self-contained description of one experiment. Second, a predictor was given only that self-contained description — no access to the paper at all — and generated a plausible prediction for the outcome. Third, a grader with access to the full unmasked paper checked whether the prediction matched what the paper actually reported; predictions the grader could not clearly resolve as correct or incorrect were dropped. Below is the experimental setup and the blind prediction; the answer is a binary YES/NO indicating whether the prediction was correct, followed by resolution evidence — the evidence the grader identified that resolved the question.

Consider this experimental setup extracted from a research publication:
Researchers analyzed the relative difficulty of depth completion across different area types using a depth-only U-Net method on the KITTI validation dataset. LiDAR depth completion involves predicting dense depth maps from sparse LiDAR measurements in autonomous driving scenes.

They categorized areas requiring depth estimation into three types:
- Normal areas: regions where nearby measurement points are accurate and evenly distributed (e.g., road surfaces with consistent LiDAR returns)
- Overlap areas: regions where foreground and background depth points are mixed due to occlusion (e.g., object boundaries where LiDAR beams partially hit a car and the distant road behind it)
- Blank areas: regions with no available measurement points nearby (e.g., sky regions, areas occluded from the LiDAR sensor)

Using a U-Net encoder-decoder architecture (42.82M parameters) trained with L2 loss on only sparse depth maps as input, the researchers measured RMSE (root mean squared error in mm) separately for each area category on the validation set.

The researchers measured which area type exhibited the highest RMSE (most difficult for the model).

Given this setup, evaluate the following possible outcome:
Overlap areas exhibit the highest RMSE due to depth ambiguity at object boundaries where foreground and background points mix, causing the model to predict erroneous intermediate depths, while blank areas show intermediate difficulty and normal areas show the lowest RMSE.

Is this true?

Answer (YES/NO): YES